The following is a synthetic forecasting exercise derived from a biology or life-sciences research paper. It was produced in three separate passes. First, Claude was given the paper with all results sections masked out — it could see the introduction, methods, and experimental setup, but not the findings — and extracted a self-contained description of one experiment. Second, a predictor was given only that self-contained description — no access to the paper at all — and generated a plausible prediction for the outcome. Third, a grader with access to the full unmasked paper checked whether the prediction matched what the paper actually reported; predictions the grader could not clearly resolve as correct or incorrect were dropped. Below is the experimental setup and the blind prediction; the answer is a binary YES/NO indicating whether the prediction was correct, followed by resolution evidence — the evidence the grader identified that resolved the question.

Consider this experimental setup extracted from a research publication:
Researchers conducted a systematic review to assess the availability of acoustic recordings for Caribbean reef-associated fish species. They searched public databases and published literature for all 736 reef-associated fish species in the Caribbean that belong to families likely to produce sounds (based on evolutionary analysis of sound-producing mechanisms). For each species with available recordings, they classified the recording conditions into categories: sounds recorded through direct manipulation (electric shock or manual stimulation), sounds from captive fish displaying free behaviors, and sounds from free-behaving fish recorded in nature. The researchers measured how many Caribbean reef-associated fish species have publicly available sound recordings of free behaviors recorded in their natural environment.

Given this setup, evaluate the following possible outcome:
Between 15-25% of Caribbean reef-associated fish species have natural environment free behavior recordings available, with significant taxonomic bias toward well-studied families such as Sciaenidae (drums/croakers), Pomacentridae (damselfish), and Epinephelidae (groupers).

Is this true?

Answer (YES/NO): NO